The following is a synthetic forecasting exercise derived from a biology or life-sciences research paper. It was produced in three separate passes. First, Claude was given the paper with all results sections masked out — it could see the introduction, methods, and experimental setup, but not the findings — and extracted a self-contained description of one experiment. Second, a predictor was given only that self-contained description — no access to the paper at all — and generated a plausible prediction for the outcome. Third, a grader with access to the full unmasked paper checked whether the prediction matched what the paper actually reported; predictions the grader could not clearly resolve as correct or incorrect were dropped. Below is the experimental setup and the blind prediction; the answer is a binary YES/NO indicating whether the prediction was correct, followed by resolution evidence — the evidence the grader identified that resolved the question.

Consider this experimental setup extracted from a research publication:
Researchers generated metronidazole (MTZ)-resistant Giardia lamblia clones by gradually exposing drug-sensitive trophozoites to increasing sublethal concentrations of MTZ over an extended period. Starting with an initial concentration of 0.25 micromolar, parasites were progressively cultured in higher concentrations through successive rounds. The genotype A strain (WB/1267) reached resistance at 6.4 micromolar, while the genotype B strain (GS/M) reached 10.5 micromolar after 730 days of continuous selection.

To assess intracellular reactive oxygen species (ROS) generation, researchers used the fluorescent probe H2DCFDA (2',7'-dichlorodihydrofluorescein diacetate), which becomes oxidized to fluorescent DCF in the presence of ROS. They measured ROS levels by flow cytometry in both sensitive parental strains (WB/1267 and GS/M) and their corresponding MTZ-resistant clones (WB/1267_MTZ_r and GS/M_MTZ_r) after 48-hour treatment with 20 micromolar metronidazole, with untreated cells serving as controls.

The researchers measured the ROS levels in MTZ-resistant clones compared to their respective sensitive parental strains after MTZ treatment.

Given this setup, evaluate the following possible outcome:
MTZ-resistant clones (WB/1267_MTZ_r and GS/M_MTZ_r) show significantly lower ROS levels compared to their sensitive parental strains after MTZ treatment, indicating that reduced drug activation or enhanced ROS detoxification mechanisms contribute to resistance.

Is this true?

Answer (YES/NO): YES